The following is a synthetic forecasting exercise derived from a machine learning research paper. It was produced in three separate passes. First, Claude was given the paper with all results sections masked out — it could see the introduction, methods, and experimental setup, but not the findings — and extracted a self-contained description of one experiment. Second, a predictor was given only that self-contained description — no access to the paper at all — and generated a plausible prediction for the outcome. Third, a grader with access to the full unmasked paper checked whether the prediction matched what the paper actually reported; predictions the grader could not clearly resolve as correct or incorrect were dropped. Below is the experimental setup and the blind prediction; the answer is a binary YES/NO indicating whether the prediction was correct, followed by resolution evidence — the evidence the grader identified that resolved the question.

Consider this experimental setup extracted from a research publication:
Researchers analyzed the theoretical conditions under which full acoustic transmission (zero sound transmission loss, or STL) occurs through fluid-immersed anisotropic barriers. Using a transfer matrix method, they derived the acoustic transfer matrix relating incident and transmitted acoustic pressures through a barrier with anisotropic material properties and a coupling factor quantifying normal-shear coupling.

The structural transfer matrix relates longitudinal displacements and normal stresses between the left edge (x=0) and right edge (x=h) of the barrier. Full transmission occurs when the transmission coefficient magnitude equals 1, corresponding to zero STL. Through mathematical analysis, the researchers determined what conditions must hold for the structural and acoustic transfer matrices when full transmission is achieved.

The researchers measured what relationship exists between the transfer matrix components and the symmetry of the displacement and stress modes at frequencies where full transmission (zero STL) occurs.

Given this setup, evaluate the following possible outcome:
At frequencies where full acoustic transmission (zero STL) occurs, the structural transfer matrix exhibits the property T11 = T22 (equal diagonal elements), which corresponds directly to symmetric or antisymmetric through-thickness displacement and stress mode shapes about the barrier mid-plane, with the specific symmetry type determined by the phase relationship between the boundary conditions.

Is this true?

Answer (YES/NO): NO